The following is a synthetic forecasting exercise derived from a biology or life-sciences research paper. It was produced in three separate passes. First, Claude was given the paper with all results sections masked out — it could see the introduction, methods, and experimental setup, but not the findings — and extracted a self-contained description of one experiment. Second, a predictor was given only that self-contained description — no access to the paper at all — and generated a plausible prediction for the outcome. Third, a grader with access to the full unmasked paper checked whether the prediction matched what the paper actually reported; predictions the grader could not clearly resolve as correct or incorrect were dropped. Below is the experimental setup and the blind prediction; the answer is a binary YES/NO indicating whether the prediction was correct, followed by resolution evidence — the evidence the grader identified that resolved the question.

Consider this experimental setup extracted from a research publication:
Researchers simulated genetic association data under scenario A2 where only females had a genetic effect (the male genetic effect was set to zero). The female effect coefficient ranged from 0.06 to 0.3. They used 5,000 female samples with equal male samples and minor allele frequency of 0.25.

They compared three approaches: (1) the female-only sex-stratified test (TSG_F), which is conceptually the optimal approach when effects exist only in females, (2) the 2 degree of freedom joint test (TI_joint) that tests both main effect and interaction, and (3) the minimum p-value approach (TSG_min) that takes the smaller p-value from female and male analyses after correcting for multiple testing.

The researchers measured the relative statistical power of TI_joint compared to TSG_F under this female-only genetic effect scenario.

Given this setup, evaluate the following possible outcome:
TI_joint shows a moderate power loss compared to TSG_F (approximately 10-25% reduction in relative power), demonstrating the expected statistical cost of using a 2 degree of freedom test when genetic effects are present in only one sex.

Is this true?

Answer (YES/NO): NO